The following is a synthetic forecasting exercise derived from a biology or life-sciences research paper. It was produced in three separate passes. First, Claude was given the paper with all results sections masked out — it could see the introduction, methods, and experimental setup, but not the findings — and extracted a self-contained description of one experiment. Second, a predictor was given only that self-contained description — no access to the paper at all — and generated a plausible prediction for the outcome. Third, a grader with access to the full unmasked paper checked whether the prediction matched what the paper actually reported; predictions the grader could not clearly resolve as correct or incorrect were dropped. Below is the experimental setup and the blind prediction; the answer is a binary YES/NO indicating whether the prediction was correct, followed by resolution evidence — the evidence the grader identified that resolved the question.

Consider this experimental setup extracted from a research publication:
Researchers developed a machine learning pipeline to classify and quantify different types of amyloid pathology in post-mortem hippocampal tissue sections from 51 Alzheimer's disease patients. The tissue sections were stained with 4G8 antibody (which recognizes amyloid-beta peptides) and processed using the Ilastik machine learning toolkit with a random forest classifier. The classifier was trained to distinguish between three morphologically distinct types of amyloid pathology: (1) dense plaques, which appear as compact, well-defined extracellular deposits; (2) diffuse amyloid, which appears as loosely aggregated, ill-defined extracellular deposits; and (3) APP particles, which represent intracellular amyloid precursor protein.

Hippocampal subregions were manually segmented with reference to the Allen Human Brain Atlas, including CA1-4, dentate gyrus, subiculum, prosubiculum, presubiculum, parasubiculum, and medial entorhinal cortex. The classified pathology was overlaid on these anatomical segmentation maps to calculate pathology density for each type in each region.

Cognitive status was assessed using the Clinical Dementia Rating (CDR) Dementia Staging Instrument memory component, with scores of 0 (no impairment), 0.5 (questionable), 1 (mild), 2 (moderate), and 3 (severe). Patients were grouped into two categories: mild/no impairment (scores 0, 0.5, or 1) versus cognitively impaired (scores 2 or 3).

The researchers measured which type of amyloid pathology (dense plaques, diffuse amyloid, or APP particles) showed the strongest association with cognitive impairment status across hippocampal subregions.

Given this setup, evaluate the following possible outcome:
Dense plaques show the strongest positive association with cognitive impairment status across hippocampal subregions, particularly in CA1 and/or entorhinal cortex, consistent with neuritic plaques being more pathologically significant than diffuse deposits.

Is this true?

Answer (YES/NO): NO